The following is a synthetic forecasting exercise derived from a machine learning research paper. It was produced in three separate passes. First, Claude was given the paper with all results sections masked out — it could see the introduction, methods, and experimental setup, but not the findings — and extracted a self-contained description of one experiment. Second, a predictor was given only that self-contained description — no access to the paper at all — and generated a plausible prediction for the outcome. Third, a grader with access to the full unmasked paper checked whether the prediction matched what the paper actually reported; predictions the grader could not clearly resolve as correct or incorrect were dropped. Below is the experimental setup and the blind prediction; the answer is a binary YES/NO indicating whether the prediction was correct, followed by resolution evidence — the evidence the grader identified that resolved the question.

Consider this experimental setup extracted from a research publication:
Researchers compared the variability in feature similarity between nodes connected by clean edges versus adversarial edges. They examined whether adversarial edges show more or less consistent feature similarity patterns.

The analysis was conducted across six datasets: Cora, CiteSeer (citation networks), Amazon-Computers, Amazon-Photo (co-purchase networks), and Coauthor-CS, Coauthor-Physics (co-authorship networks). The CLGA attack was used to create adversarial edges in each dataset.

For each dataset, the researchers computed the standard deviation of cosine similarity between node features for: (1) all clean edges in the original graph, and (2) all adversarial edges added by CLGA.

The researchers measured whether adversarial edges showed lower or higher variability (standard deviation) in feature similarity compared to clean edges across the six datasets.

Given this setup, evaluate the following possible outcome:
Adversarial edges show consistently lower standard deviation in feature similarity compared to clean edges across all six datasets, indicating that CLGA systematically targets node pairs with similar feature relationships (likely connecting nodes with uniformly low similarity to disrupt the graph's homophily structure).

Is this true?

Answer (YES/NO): YES